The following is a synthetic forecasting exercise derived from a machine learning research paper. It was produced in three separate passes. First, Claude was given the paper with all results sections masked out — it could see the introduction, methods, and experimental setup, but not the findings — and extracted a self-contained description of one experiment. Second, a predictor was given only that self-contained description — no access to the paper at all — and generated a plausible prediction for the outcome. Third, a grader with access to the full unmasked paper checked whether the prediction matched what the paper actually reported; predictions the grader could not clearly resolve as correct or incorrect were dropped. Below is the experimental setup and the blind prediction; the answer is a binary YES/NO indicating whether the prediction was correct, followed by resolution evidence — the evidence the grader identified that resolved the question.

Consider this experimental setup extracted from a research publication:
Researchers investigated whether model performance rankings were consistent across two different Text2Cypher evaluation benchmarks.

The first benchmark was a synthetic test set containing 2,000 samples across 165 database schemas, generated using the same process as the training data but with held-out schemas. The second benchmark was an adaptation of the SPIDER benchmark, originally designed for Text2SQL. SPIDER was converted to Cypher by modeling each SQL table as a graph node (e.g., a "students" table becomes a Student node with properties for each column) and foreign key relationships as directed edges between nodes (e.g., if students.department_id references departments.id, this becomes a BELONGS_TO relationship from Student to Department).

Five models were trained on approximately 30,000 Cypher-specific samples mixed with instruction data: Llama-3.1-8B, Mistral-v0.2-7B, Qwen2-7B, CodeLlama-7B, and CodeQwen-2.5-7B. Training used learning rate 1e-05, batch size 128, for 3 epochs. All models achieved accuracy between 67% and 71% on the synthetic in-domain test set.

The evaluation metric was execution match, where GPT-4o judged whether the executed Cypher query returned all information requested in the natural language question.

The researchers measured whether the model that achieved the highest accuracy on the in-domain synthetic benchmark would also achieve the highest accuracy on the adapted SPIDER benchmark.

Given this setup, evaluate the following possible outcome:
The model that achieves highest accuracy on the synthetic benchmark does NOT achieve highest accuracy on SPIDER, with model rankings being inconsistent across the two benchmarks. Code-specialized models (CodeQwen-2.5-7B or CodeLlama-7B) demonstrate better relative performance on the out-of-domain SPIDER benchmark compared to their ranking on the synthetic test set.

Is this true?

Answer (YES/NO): NO